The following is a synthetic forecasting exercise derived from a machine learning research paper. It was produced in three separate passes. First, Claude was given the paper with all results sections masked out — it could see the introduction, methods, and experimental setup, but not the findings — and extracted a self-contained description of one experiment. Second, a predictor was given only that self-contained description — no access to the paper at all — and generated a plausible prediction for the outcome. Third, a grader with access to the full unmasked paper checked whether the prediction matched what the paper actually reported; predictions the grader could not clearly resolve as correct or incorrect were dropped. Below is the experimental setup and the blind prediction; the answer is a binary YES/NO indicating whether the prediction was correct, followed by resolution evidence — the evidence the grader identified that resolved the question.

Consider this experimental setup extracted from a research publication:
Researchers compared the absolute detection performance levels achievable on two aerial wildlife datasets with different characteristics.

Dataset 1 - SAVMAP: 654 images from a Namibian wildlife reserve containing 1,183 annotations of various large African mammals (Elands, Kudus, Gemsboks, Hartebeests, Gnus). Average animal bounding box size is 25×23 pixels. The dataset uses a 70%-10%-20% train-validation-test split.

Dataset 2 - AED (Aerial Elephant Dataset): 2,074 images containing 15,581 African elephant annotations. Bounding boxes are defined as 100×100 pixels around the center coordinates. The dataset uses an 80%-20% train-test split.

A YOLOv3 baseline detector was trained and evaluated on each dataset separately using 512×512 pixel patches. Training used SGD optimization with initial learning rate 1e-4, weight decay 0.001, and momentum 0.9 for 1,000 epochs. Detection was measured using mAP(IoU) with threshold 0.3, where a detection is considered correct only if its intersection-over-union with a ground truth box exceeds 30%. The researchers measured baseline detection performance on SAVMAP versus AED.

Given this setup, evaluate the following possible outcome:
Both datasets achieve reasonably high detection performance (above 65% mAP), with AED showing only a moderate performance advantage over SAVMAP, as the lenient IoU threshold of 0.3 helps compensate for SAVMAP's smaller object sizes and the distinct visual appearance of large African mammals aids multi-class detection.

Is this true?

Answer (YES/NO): YES